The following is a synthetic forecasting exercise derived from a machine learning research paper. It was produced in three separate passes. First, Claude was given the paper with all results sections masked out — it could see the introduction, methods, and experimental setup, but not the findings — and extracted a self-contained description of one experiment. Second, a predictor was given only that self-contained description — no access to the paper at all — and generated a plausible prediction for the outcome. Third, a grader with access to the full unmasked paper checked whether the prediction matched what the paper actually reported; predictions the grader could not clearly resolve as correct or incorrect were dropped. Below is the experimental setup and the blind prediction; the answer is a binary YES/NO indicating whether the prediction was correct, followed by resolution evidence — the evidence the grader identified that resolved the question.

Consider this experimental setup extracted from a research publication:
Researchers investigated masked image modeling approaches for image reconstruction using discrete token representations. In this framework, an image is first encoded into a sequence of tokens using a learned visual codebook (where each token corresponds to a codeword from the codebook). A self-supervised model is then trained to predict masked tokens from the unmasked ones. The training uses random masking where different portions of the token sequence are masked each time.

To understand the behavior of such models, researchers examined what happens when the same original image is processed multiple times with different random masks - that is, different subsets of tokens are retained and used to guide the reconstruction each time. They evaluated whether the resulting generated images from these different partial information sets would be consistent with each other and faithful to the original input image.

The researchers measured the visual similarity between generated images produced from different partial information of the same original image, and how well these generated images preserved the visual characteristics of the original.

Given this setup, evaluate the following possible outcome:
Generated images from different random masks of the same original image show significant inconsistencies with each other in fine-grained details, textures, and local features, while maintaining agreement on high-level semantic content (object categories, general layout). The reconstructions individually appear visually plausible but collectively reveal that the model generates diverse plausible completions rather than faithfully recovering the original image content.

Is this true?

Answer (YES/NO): YES